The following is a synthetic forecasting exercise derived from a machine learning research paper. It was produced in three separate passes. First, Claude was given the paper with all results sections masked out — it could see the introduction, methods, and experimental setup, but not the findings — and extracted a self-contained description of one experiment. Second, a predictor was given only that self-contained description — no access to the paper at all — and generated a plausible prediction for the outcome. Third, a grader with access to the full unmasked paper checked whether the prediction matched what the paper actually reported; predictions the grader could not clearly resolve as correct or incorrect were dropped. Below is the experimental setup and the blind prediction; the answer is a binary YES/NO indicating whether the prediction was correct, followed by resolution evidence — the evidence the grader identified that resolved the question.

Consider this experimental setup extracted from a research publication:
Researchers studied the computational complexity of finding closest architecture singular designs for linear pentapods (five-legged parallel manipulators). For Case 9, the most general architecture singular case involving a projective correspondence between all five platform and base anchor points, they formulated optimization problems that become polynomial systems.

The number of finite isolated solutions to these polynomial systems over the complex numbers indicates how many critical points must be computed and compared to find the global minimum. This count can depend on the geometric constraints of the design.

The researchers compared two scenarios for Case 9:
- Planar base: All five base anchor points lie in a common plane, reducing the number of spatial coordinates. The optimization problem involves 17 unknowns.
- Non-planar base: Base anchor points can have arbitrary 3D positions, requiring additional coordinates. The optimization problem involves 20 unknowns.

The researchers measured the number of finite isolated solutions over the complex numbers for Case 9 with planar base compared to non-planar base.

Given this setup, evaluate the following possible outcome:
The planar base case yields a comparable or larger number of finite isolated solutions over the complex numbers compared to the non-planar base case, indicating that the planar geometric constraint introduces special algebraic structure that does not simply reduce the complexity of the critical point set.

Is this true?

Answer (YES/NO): NO